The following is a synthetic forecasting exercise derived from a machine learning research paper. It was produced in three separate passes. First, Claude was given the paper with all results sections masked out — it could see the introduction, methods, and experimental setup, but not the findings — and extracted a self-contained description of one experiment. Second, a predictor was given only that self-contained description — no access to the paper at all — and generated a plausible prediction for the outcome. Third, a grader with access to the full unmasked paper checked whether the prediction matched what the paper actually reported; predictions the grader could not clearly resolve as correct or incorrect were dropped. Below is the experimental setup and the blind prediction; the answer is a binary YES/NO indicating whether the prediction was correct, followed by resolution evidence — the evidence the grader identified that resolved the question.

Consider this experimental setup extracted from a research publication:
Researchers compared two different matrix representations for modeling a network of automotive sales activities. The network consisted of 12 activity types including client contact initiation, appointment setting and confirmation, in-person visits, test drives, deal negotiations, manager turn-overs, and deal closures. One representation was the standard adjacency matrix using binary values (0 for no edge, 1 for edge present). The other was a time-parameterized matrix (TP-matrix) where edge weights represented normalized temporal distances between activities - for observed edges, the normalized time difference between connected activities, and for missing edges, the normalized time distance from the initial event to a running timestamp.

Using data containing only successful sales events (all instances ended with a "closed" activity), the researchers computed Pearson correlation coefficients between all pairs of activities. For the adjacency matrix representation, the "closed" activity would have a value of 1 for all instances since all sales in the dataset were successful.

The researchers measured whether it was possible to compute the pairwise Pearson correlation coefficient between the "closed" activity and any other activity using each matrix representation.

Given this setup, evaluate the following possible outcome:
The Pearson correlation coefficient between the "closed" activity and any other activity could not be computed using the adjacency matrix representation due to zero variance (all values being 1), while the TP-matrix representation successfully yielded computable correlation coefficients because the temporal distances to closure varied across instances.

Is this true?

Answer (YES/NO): YES